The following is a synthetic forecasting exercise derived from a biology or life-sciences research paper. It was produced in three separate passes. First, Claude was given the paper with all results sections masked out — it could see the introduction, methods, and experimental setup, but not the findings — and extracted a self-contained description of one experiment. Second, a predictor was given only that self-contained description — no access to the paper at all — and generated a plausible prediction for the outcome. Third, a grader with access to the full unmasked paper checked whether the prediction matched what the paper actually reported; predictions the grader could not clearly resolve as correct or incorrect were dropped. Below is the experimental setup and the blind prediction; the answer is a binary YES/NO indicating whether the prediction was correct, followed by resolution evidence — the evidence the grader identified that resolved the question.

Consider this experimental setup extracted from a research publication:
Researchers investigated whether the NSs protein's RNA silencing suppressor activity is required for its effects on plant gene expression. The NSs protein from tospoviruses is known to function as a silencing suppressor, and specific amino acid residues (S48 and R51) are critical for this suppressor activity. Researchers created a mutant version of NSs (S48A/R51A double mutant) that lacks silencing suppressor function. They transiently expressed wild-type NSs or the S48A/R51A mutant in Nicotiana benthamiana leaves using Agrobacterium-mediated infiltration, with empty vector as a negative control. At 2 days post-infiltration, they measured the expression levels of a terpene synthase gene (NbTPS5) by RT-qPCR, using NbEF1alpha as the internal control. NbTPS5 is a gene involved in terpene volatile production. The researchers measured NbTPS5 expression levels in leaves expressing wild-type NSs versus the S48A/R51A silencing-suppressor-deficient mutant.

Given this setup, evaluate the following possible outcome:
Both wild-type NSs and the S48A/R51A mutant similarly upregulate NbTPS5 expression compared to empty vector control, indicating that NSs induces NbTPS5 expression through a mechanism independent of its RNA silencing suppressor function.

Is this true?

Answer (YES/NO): NO